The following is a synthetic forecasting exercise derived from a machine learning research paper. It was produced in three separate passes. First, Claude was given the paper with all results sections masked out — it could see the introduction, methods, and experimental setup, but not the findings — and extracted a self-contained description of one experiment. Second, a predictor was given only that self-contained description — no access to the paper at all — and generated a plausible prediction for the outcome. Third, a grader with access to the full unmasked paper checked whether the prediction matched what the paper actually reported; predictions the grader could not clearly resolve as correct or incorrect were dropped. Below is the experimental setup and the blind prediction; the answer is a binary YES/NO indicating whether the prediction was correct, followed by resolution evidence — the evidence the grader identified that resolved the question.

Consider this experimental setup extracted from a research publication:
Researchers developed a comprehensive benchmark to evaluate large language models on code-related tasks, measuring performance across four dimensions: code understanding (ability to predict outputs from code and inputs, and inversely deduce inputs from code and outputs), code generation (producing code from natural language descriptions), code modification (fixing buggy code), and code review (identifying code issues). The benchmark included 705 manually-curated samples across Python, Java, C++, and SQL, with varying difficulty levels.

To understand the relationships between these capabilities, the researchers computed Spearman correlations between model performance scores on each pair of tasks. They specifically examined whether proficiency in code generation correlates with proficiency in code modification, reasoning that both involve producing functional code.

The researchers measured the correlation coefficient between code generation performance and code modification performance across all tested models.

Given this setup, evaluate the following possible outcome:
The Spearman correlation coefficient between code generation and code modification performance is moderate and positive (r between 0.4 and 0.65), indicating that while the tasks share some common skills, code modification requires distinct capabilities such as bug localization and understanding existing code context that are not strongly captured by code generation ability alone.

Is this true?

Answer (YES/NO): NO